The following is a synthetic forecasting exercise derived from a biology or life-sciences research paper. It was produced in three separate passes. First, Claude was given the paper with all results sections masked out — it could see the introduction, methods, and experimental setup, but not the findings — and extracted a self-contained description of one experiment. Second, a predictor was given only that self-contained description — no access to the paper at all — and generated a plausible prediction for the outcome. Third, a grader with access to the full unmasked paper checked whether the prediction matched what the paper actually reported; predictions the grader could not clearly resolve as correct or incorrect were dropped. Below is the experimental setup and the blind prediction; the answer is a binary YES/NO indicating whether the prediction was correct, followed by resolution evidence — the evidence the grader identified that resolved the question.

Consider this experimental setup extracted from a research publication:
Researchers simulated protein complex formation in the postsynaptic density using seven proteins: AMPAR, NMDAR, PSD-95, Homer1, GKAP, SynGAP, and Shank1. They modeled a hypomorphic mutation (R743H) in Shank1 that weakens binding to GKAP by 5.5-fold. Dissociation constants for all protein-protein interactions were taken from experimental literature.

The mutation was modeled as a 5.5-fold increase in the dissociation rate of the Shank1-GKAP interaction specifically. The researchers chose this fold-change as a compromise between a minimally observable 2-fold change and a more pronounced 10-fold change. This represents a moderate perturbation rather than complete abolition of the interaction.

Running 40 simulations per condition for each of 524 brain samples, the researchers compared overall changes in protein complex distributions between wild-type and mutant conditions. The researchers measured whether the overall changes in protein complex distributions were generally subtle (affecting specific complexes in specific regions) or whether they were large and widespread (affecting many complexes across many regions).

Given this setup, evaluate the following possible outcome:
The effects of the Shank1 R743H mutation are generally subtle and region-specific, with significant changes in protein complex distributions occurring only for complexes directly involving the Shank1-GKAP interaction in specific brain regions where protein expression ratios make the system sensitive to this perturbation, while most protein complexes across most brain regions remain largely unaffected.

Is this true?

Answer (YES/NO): NO